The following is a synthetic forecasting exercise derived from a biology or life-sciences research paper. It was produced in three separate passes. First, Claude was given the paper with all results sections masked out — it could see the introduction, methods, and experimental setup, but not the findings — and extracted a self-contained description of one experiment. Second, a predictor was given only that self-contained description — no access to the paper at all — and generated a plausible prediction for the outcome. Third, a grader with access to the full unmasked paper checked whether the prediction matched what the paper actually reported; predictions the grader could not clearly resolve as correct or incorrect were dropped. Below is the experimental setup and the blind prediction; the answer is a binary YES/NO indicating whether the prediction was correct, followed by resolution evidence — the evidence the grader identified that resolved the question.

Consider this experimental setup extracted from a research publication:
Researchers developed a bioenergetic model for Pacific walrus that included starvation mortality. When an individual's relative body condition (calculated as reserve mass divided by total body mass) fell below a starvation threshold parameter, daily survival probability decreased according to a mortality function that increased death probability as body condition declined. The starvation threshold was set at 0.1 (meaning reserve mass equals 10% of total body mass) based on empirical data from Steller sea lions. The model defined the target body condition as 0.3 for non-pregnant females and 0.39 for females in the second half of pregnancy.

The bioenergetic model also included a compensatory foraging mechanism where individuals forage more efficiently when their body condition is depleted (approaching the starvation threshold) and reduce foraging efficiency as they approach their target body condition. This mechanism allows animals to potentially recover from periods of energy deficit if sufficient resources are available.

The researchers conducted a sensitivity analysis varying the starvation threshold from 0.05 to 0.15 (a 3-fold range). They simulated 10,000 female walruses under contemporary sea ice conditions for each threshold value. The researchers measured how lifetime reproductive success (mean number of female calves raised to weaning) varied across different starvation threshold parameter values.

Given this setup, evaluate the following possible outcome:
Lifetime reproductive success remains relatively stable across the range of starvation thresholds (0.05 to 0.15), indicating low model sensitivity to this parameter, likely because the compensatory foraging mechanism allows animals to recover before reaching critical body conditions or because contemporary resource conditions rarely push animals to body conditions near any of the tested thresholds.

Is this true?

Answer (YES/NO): YES